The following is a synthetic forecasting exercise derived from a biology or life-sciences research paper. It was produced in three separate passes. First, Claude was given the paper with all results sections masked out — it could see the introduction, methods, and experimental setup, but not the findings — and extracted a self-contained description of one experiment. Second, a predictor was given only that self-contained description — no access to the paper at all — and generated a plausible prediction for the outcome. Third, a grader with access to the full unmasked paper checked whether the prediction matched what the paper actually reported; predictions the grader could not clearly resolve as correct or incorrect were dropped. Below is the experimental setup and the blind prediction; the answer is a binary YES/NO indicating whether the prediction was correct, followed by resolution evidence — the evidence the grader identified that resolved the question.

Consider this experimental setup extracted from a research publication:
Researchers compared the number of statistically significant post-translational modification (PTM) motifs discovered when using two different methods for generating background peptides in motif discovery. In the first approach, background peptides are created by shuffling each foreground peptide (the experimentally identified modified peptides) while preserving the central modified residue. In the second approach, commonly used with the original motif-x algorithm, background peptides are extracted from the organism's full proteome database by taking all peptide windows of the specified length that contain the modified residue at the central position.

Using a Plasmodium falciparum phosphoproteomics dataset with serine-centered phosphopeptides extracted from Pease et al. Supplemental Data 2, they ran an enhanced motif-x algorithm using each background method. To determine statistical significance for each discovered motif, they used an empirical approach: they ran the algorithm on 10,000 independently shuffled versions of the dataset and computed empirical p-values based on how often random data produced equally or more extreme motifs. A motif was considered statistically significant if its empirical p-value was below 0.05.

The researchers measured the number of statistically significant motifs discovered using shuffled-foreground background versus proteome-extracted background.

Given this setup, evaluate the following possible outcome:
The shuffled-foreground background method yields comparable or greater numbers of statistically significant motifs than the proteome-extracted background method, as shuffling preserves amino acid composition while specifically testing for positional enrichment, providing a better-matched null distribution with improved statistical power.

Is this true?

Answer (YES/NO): YES